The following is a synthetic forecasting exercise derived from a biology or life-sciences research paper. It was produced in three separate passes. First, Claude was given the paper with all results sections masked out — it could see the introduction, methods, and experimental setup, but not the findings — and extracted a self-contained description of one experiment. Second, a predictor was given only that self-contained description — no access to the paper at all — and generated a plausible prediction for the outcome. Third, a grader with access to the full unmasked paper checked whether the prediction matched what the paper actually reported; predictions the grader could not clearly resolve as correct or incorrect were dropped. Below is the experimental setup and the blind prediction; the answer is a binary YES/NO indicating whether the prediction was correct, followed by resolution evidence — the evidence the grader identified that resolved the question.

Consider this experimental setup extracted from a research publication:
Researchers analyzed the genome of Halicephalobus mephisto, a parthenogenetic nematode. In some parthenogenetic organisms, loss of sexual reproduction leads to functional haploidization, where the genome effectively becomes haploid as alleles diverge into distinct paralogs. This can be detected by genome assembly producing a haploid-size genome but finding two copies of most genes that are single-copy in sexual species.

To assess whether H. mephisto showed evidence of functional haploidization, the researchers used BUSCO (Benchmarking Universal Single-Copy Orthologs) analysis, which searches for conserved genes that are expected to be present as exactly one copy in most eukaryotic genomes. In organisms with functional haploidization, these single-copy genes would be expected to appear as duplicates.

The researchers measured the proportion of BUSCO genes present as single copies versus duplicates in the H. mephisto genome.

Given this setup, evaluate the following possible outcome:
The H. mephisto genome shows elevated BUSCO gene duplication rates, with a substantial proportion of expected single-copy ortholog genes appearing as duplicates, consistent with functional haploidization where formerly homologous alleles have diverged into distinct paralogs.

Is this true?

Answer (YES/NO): NO